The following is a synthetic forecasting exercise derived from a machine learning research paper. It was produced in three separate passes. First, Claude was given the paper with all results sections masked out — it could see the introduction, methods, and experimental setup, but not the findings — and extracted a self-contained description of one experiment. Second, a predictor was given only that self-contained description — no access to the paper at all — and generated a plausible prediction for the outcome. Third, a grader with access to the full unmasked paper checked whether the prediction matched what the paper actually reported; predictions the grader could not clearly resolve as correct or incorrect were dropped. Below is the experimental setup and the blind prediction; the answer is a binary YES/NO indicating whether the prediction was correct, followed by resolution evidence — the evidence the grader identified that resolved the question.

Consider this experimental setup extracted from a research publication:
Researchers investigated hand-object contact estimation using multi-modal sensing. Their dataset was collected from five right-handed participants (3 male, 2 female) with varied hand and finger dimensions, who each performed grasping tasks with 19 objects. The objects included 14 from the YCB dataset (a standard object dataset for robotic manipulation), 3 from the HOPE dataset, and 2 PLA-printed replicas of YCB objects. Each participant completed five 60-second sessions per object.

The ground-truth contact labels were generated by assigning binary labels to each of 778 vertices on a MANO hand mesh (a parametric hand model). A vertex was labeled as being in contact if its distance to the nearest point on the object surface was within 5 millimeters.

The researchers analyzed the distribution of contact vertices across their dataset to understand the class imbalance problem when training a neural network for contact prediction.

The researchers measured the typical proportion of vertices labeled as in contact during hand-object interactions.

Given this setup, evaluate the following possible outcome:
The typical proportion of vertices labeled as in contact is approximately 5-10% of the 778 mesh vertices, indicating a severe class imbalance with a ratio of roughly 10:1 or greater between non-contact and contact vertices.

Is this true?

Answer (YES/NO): YES